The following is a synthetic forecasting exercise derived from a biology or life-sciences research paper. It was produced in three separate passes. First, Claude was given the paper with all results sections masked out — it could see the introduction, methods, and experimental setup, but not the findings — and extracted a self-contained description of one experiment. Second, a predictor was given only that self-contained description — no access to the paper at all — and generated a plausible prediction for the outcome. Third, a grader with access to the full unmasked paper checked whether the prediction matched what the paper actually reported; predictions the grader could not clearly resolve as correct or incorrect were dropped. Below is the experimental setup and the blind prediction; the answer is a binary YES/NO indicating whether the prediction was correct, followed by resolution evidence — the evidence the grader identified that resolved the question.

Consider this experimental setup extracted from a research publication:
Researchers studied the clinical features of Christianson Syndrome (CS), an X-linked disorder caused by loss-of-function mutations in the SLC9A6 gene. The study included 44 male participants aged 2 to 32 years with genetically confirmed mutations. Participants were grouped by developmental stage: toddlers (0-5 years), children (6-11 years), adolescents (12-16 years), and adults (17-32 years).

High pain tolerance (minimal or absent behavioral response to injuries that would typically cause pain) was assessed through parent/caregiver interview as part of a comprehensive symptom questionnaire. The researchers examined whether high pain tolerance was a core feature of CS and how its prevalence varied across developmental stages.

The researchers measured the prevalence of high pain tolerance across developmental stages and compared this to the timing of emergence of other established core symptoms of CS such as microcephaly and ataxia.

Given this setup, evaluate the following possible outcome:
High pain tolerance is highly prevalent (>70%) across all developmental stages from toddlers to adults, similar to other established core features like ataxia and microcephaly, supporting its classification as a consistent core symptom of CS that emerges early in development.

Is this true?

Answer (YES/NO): NO